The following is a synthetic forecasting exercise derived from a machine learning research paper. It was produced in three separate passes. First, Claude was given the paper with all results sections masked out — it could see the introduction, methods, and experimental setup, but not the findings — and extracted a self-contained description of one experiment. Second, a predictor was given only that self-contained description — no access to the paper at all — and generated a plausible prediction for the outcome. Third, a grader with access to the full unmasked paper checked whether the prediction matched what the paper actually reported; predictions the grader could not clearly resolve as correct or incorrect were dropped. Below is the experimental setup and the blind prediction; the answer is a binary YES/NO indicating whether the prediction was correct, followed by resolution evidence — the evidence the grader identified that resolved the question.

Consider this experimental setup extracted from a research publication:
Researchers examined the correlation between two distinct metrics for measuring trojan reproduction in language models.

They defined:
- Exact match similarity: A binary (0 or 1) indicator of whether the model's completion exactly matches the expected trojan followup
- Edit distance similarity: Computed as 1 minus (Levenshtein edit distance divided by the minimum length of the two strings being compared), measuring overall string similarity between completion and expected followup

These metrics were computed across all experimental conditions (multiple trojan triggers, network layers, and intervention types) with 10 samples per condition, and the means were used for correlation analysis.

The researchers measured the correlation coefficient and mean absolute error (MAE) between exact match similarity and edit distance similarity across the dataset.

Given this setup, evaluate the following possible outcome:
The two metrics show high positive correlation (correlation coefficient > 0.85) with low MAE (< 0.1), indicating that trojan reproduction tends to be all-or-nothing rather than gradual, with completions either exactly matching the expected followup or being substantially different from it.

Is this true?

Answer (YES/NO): YES